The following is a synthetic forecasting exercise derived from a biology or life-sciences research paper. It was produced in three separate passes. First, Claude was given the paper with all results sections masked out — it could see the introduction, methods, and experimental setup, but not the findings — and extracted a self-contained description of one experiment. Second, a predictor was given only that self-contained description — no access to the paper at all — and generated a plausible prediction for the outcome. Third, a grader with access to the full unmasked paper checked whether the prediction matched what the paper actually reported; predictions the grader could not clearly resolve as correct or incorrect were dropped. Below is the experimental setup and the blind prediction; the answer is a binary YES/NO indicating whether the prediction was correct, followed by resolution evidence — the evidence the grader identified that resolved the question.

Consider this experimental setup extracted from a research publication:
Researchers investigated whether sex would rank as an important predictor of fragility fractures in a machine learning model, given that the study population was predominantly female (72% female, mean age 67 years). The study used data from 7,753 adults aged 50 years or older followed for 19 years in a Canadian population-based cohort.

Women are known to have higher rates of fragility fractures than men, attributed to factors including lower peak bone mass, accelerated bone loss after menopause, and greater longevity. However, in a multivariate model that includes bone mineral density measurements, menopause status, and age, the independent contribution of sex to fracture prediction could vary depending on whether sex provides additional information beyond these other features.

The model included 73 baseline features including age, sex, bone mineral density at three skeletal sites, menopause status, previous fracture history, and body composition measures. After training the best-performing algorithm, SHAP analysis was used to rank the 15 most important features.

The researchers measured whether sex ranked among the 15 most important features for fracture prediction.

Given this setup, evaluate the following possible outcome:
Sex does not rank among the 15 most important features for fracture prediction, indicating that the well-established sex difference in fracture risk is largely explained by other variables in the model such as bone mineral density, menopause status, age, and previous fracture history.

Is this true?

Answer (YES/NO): NO